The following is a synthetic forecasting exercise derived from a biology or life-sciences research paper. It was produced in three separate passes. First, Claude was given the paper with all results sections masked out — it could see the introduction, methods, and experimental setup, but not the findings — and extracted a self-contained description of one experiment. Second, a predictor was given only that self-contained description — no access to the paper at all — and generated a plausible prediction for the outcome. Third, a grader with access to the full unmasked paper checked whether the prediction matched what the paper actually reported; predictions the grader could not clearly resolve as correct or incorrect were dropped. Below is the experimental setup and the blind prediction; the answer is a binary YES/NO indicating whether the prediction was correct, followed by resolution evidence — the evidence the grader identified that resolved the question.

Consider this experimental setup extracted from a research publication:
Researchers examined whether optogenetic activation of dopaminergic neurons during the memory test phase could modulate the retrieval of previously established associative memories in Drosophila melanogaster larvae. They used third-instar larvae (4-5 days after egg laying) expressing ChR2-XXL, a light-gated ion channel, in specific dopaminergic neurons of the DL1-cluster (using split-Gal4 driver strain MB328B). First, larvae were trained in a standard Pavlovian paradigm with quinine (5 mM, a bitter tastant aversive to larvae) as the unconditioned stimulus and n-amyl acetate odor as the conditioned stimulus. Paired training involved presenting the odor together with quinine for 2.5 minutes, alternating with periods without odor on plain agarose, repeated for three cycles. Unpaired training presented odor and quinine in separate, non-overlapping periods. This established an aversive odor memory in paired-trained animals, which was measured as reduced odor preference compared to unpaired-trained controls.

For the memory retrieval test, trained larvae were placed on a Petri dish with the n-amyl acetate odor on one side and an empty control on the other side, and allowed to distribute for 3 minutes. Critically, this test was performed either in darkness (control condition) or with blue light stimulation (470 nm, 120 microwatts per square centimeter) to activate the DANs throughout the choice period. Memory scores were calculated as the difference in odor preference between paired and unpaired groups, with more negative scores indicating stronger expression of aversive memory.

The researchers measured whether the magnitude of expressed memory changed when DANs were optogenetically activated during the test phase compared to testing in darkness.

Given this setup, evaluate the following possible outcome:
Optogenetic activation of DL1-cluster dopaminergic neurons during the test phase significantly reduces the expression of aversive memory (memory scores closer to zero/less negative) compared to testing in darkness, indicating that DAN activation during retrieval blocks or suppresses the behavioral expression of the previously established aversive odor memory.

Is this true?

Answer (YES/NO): NO